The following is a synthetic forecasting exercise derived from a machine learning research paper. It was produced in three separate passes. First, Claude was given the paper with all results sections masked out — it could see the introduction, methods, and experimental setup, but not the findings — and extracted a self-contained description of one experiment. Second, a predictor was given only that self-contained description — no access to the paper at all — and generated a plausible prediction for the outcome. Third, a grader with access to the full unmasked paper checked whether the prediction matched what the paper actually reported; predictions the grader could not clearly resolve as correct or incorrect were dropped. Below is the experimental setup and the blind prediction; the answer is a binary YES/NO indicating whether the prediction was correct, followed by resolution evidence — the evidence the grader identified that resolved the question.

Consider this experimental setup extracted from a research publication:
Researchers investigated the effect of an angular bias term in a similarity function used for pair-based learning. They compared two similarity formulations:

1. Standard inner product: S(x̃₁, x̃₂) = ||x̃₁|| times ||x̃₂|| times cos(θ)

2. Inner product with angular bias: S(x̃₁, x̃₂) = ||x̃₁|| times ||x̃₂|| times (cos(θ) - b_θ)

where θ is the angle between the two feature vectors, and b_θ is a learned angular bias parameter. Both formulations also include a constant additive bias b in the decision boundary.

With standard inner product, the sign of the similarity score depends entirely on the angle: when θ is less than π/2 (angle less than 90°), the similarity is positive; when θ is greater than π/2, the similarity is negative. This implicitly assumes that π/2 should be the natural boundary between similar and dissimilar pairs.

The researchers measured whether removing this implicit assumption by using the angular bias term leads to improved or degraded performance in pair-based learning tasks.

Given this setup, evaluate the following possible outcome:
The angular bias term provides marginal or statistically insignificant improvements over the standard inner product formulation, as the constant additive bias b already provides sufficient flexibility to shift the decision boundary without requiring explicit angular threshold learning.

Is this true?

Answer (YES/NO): NO